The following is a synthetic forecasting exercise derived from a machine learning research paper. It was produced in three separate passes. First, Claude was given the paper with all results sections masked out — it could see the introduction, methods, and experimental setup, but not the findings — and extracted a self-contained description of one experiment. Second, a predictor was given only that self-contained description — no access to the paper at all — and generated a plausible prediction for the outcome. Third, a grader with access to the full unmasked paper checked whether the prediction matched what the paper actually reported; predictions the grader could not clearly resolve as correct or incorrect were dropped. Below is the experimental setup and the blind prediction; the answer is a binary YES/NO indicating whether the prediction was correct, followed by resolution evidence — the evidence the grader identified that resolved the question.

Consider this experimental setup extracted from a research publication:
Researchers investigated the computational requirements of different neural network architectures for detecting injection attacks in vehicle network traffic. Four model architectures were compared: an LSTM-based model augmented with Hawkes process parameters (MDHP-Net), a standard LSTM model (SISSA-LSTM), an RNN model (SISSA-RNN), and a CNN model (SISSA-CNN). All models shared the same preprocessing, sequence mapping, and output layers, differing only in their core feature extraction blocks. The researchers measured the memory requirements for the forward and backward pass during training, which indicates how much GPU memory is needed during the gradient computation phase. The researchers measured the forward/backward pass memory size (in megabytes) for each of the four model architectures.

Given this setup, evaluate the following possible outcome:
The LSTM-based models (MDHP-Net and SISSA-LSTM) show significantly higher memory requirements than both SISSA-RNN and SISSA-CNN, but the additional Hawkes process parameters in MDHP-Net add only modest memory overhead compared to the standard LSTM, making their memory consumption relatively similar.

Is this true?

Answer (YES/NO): NO